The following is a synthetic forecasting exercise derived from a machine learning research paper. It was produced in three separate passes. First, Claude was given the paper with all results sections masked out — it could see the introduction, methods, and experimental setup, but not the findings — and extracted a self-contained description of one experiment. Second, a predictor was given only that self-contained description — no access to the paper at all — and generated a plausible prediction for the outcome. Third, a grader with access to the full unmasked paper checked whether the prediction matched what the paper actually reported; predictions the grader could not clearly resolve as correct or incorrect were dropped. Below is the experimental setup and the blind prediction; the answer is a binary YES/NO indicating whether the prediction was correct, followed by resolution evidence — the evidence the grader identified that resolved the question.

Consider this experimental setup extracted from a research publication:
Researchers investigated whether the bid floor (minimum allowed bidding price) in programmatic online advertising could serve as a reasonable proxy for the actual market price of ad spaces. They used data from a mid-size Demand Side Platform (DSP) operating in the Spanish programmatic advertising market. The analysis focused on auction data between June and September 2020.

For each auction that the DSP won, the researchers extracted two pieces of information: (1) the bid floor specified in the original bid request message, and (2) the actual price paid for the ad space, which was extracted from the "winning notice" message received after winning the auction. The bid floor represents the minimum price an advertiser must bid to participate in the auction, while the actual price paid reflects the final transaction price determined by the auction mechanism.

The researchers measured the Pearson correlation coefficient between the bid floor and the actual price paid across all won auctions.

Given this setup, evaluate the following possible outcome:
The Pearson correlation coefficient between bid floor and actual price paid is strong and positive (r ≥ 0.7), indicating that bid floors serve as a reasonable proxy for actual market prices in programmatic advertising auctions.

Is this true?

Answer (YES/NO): NO